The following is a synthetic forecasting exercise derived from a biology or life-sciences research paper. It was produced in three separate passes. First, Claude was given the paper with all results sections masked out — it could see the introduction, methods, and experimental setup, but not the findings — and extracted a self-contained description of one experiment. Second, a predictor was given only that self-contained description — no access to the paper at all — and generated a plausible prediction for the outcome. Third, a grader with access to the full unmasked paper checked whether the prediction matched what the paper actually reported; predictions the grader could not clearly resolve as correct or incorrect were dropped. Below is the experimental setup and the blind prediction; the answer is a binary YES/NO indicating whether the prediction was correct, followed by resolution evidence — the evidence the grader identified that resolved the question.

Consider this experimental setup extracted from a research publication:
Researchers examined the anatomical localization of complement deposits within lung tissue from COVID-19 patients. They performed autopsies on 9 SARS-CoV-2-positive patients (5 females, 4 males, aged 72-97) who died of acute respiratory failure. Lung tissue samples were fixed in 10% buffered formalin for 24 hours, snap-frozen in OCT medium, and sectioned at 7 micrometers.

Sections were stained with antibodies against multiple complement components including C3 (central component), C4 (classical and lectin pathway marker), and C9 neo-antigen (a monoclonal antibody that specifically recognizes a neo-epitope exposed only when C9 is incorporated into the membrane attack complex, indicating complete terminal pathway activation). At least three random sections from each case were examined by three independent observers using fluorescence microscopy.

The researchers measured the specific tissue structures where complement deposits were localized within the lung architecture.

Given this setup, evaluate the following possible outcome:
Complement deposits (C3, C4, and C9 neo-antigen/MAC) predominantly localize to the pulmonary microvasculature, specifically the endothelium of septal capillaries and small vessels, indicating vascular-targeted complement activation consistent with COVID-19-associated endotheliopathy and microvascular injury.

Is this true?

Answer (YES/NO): YES